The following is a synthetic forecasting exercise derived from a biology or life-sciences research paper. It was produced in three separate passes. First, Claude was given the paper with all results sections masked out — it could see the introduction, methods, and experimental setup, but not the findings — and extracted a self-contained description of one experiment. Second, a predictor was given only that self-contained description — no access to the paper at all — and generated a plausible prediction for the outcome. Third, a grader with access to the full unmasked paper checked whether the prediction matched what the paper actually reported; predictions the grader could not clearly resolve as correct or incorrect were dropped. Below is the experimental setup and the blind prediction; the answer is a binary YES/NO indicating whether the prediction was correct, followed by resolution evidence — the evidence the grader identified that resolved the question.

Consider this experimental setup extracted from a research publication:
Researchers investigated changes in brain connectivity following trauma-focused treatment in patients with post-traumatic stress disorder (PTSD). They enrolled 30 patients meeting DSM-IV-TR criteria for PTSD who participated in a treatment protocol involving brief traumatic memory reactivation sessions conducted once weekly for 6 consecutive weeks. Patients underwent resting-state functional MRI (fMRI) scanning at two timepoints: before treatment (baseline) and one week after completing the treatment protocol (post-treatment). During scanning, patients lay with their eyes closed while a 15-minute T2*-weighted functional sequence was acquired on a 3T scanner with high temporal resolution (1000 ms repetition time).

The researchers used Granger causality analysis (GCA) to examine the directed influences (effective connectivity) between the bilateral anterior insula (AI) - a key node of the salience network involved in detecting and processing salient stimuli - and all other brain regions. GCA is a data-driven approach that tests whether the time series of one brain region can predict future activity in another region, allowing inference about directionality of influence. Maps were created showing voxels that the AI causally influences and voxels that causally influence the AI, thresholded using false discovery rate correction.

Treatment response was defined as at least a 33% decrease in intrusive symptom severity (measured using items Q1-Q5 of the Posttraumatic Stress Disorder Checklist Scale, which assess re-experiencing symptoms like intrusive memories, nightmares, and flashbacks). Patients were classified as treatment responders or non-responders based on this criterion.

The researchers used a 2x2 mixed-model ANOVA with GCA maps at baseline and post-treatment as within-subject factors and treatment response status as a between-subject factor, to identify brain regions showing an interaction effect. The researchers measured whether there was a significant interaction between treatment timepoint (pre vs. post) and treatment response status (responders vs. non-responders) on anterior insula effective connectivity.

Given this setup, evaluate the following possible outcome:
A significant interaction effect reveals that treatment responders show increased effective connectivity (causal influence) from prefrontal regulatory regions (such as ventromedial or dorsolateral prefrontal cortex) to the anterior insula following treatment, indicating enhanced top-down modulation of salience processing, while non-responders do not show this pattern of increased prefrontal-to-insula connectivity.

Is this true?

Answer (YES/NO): NO